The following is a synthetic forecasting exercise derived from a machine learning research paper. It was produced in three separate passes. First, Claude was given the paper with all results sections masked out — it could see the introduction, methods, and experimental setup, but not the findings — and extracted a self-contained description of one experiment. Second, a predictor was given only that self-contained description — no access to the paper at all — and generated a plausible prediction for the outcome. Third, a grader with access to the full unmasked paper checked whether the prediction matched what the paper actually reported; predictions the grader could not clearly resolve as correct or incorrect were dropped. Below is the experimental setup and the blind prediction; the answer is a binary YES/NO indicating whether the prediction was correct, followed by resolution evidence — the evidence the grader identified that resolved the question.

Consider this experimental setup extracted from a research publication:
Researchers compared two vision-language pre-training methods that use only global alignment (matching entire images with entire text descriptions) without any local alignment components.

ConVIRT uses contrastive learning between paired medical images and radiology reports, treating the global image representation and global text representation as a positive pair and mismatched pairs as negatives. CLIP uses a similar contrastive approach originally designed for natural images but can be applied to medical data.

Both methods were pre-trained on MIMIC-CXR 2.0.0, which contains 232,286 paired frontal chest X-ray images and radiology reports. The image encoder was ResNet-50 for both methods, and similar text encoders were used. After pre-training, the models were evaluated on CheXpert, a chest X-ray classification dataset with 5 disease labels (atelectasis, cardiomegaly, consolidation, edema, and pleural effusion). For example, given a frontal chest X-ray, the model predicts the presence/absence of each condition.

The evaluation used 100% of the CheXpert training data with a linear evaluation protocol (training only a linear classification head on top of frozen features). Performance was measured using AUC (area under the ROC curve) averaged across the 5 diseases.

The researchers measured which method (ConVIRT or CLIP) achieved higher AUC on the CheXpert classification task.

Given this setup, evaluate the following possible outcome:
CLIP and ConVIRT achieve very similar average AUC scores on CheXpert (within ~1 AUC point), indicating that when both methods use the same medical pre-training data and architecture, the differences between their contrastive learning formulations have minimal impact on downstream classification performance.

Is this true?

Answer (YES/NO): NO